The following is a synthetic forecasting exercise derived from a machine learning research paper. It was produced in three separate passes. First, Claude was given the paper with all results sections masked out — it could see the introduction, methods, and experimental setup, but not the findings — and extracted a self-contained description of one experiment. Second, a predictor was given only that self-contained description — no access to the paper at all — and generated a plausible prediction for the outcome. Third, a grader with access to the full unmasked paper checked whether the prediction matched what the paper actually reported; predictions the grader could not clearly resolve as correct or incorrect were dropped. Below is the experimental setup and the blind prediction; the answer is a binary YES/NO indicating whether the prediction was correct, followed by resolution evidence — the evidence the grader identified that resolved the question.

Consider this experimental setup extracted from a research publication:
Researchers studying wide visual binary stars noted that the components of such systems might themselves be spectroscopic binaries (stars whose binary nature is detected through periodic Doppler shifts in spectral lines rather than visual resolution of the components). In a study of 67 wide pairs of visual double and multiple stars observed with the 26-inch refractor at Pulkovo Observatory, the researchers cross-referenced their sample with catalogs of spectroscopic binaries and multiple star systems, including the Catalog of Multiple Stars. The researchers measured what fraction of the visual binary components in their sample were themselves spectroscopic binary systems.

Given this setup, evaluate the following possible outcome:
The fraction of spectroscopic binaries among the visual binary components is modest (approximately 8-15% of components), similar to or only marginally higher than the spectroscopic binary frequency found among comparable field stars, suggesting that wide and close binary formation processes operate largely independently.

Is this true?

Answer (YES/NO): NO